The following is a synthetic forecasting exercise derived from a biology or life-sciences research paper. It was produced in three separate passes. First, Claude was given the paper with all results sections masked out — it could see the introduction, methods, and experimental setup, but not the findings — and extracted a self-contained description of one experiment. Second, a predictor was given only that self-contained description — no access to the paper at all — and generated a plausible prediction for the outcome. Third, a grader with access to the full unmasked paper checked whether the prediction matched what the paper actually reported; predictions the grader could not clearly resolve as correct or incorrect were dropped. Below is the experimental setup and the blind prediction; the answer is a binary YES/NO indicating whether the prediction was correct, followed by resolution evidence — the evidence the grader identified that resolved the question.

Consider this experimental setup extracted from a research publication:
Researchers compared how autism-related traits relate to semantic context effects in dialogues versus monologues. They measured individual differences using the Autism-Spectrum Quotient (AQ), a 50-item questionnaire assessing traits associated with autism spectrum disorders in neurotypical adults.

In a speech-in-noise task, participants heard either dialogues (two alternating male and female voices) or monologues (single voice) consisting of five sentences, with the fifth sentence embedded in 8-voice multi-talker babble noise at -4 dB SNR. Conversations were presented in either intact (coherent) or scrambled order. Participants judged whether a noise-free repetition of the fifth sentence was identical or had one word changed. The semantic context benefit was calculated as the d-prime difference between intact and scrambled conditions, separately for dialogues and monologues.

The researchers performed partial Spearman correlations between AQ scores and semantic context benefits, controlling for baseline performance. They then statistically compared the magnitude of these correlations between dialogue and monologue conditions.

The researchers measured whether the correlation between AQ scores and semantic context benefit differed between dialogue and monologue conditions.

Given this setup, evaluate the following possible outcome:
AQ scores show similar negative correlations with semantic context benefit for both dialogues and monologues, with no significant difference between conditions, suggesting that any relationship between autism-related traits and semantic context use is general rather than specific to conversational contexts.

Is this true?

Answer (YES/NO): NO